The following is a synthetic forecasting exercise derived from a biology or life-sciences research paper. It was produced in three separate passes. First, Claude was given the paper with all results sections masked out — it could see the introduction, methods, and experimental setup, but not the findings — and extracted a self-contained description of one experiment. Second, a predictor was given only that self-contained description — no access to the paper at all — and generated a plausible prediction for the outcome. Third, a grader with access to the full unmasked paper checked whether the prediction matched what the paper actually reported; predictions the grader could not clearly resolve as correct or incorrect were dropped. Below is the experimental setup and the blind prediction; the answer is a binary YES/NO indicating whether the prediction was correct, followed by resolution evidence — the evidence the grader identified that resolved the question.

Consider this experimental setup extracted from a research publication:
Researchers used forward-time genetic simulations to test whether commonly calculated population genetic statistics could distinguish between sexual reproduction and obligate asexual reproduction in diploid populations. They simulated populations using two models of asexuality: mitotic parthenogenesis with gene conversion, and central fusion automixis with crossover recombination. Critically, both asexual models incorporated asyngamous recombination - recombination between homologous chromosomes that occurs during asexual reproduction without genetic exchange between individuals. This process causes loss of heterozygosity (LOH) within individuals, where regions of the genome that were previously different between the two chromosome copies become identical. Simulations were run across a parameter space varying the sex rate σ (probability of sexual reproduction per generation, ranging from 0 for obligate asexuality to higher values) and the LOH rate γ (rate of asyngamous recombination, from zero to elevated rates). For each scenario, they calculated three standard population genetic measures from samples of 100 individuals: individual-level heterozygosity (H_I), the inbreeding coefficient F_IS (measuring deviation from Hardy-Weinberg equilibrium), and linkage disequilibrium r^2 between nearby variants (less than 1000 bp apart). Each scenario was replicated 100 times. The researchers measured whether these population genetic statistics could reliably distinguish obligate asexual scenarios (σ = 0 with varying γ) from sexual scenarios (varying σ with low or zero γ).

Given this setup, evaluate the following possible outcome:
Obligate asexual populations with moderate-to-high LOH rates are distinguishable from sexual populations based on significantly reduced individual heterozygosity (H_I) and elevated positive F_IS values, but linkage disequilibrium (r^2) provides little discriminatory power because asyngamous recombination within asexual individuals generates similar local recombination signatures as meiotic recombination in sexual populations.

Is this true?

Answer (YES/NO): NO